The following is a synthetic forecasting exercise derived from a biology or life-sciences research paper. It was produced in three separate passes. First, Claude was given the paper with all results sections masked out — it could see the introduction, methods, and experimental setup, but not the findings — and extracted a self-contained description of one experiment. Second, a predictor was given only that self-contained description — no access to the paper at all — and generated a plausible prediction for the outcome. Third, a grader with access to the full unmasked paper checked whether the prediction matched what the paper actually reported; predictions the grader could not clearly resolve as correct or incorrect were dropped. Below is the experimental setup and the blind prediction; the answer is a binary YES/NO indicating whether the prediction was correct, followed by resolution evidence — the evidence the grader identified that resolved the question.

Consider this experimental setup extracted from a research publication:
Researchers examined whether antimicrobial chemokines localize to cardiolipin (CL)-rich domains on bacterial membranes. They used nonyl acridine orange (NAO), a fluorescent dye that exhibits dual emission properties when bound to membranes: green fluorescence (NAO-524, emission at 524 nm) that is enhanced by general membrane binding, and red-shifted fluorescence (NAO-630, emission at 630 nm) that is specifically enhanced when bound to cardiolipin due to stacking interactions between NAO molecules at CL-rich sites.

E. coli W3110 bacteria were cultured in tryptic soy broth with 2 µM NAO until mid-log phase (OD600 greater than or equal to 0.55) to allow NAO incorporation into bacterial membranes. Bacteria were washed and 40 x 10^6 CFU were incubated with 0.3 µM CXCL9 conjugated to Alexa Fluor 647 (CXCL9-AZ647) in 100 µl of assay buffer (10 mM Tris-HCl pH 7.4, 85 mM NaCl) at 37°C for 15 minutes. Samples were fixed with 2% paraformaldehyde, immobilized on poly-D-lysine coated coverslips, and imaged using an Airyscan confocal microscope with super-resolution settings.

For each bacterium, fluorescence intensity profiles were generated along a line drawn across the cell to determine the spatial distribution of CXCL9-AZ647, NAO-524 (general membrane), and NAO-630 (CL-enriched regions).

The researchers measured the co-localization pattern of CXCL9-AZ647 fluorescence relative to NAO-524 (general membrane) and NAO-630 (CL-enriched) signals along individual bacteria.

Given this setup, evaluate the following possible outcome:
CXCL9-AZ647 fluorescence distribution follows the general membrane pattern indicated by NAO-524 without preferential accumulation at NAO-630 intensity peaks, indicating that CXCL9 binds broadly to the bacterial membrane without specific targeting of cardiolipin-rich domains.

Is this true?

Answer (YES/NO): NO